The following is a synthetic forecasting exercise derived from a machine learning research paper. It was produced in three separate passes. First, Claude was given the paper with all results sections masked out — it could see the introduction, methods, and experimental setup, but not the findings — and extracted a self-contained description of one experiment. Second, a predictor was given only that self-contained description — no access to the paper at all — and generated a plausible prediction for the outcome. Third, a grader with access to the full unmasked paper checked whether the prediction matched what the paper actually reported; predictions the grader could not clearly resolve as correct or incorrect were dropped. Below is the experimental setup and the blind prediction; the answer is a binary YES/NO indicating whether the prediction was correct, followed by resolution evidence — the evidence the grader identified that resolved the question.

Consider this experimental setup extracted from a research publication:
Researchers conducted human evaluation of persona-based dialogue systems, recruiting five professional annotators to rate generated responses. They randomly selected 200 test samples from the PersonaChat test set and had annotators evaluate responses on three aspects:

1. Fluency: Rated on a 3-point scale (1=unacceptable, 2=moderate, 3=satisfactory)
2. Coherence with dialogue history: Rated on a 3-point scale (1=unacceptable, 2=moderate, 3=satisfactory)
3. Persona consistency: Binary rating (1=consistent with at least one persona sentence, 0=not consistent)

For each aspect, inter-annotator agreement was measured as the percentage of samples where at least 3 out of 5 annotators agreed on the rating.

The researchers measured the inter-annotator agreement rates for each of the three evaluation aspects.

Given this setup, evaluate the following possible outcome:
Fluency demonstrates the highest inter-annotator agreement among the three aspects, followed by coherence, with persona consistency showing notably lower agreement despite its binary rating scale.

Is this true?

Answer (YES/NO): NO